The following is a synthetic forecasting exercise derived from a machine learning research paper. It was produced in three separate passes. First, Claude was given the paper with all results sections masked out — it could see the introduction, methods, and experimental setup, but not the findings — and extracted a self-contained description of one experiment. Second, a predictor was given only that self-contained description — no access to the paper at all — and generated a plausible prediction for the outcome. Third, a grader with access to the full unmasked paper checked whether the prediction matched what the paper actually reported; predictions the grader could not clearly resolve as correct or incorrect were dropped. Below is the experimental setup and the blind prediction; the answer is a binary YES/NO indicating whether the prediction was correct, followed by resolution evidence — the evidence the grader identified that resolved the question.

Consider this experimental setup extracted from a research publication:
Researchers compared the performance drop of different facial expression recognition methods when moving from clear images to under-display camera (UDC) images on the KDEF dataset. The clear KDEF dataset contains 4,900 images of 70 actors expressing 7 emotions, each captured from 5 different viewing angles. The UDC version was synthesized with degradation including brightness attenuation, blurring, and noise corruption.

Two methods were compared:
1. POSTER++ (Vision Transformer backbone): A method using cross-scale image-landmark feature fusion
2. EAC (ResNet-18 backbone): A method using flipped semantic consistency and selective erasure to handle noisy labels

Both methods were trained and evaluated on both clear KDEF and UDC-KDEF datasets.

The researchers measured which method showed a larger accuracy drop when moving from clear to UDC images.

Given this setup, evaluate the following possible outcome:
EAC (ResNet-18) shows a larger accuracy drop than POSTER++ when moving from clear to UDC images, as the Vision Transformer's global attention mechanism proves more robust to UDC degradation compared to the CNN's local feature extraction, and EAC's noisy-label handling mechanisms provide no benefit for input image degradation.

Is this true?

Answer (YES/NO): YES